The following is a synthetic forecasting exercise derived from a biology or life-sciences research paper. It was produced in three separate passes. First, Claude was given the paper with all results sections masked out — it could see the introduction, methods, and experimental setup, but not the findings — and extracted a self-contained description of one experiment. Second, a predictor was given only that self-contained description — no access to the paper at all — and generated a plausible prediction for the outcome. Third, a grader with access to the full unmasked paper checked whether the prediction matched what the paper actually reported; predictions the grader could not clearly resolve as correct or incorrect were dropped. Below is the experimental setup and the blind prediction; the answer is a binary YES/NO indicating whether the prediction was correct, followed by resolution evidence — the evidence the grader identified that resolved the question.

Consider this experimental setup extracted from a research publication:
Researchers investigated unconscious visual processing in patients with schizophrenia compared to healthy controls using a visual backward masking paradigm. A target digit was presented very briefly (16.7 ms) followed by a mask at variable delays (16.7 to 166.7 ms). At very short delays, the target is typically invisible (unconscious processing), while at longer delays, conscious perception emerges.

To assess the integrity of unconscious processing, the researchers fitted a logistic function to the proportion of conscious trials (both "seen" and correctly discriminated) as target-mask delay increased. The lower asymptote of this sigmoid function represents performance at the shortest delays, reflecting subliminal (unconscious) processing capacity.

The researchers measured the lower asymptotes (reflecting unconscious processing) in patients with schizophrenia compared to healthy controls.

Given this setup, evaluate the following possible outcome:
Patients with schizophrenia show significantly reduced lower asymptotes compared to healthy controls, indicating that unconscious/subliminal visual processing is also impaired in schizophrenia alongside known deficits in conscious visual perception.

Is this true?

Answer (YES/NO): NO